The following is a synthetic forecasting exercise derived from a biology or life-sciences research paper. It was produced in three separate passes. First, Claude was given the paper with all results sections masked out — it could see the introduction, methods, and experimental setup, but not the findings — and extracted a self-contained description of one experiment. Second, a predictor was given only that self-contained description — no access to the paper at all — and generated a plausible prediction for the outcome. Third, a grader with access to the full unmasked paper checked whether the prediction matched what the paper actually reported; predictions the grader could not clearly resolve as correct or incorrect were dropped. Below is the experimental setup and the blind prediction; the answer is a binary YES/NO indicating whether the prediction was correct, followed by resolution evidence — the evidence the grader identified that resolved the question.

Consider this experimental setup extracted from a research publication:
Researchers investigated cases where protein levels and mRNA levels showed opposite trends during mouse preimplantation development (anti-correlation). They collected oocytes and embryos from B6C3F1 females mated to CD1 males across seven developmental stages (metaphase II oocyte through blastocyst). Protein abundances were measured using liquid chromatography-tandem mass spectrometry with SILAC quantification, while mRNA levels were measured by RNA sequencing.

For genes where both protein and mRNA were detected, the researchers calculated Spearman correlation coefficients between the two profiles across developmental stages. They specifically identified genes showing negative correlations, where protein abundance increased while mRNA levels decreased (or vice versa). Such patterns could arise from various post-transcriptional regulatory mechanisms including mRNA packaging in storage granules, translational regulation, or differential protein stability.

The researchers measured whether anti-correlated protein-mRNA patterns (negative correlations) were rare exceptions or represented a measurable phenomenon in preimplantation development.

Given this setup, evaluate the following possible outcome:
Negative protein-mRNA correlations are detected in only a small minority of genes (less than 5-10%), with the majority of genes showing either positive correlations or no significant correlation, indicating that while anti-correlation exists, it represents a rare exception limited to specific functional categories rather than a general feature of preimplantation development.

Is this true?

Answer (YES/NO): NO